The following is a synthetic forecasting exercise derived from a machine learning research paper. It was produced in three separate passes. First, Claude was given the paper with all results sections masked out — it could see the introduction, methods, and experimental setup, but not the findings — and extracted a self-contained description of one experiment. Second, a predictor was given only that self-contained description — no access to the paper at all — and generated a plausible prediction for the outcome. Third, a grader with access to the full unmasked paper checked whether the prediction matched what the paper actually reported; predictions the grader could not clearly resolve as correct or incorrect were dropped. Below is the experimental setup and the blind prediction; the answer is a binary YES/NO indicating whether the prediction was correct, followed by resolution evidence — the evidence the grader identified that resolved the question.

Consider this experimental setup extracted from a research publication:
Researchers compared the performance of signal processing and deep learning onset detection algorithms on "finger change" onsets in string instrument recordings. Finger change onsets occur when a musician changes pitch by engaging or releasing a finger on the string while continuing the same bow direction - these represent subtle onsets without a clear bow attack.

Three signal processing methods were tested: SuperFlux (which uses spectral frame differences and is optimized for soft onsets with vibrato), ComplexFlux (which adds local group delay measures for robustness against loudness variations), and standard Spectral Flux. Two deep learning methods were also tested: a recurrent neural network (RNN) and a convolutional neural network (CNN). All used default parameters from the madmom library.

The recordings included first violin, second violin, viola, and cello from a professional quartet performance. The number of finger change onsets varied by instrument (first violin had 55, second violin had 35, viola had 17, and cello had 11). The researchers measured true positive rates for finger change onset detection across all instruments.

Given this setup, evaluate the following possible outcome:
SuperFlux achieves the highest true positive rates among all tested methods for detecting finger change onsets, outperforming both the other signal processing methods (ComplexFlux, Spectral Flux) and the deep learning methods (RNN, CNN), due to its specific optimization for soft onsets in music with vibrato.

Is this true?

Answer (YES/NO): NO